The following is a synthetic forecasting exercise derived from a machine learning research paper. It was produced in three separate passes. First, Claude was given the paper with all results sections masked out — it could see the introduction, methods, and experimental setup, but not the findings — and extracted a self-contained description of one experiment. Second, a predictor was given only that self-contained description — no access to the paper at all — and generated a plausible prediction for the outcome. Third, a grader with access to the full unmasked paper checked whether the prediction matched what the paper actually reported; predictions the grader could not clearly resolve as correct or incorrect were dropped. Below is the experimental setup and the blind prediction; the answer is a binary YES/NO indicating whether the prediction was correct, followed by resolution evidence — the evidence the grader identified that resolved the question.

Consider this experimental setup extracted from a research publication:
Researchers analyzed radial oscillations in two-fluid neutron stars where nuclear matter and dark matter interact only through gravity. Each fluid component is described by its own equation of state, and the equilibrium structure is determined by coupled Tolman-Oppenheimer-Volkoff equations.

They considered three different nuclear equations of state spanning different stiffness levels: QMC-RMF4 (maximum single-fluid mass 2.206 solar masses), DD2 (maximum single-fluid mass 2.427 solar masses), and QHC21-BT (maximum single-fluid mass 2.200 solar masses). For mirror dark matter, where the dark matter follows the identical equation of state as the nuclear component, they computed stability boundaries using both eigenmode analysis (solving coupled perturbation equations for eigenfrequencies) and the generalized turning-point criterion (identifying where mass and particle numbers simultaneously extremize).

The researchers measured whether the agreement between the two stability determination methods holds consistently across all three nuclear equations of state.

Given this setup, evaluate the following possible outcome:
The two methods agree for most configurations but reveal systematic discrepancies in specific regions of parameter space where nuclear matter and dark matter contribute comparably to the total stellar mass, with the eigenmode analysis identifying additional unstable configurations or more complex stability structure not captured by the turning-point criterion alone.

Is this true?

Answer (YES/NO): NO